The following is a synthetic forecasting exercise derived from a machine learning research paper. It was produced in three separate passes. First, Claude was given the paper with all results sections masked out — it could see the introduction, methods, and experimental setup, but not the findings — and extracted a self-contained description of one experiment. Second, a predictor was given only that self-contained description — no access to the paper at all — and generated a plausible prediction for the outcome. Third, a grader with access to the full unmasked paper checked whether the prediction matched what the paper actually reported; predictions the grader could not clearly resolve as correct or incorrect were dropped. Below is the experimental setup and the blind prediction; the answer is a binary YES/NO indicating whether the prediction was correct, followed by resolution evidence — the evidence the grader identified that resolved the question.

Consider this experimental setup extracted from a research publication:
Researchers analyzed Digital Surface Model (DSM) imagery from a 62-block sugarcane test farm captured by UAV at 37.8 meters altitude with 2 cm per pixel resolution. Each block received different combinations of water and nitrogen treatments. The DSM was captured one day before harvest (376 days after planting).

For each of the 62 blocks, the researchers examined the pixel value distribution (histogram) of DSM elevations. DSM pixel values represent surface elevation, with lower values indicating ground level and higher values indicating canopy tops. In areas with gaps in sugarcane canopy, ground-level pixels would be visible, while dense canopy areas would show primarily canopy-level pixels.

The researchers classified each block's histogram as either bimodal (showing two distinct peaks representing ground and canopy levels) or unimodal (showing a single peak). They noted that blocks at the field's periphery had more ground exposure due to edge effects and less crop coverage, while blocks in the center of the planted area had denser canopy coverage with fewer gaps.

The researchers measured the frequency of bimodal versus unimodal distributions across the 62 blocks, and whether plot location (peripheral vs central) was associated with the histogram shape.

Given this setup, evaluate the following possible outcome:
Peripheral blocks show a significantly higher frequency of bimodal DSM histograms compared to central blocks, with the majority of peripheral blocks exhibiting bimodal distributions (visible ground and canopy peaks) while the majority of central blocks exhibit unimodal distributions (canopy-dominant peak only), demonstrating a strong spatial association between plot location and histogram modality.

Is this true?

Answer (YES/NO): NO